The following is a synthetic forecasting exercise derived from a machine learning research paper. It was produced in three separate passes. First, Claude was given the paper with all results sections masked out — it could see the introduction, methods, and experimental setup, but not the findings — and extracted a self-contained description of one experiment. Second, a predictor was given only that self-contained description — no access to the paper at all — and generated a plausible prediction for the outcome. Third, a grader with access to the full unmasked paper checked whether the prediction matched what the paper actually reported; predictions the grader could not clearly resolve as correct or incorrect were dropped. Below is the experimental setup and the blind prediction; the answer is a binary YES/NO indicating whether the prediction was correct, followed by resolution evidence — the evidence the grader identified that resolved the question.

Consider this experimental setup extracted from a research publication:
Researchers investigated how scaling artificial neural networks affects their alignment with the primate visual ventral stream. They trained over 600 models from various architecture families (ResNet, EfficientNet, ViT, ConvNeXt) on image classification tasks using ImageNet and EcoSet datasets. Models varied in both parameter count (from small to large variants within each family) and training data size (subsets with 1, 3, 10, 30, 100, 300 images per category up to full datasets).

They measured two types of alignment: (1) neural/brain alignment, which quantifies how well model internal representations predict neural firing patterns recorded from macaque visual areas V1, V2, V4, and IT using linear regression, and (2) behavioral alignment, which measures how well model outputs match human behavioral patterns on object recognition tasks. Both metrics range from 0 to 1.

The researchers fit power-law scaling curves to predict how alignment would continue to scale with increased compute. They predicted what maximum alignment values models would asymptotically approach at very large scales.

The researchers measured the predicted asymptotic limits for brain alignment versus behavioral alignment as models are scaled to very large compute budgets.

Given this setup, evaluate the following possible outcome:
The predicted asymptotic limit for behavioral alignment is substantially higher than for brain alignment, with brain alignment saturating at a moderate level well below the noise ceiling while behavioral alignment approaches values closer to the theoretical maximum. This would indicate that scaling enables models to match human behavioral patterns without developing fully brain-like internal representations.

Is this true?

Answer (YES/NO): YES